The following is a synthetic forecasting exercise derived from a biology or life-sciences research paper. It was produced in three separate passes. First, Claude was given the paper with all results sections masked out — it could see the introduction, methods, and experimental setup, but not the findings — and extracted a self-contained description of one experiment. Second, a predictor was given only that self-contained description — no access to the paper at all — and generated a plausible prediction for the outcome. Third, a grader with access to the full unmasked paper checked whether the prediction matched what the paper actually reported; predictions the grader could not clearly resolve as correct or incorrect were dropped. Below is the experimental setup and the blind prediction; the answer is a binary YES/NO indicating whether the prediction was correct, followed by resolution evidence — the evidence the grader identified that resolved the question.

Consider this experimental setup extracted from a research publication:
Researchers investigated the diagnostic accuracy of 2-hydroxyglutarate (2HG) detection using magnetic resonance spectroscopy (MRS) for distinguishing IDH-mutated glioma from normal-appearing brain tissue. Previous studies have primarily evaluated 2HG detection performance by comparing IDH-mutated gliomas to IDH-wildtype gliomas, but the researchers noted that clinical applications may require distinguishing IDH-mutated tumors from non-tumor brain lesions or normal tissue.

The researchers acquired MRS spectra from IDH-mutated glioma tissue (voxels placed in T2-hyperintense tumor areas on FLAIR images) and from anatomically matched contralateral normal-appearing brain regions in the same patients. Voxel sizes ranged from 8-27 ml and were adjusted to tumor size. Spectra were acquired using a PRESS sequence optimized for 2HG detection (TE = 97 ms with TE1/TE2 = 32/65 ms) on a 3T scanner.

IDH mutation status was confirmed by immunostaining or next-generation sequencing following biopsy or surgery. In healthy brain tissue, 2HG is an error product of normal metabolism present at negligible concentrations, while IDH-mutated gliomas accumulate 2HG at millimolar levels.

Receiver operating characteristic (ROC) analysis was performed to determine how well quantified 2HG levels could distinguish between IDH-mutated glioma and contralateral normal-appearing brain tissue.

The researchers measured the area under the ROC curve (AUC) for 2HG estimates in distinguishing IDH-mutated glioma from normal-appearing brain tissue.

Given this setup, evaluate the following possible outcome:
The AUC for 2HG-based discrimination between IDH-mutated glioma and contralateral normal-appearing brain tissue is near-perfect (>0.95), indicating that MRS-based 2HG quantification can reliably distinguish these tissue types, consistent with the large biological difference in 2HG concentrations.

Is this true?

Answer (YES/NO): NO